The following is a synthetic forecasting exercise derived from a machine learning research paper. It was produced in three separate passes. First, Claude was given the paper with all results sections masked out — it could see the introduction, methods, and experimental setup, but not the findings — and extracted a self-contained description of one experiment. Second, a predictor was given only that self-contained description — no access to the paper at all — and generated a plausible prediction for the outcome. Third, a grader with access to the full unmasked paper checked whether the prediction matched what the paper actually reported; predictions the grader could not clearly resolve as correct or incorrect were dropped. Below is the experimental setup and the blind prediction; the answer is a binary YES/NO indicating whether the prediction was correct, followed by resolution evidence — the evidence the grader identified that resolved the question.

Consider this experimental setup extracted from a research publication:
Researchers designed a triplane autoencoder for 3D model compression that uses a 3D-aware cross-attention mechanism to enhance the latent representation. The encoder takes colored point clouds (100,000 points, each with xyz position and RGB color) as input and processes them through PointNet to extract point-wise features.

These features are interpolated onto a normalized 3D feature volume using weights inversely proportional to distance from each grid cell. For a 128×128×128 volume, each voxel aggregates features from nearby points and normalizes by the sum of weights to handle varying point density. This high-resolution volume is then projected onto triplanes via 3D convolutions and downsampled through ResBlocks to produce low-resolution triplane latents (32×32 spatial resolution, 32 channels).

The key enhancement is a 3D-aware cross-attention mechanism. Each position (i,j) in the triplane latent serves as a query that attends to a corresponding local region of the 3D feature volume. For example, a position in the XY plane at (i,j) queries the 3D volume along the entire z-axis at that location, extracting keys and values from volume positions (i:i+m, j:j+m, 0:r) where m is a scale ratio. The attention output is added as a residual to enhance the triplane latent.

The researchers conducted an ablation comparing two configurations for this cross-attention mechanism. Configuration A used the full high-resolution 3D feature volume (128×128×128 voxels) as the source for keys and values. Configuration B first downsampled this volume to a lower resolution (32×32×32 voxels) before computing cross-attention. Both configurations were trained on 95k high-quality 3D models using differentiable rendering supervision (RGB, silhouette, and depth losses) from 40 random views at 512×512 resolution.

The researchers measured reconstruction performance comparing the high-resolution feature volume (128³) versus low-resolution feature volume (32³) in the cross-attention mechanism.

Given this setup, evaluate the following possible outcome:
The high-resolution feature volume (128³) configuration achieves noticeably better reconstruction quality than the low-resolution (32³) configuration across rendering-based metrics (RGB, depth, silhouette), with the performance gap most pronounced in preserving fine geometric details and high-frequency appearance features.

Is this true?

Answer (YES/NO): NO